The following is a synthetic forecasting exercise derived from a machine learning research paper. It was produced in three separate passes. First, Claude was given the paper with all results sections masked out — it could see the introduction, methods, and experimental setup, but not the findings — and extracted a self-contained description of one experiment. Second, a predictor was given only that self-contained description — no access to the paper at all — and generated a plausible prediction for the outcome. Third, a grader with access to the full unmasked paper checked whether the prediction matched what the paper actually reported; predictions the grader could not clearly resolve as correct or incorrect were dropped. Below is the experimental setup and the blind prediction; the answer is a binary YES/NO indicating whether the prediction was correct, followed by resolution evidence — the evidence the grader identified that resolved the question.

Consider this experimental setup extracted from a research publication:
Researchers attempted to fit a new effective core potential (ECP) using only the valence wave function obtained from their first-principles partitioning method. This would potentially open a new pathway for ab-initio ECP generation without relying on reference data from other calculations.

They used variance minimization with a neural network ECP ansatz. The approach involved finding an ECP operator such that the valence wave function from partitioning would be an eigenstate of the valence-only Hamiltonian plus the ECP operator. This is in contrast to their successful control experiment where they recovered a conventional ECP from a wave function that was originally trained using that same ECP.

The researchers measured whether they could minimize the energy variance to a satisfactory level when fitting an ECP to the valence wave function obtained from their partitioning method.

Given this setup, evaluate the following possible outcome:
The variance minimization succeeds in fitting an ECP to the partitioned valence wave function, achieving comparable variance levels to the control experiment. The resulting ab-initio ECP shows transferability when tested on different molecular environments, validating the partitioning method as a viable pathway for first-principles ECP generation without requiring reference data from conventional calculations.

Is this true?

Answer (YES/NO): NO